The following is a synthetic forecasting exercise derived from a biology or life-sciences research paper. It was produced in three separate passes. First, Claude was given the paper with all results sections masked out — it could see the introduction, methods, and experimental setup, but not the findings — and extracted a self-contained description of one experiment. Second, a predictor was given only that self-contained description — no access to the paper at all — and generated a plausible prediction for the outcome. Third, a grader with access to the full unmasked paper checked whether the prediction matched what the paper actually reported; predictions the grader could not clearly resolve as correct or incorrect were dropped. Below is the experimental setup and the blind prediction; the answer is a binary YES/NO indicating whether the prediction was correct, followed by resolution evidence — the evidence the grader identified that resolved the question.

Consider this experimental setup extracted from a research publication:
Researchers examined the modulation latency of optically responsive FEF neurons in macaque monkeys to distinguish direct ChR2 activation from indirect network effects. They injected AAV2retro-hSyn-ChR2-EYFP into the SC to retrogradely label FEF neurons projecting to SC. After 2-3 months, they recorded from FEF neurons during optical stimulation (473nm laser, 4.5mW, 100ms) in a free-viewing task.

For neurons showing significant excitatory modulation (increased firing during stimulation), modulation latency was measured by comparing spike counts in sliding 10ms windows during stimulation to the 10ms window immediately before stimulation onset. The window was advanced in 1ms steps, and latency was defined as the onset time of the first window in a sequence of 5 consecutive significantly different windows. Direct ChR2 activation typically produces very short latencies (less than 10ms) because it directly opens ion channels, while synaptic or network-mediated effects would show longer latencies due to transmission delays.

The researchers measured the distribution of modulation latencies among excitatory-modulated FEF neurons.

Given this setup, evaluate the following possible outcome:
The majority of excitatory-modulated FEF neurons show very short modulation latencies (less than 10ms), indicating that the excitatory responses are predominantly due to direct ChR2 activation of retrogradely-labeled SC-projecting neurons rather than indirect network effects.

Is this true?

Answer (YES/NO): YES